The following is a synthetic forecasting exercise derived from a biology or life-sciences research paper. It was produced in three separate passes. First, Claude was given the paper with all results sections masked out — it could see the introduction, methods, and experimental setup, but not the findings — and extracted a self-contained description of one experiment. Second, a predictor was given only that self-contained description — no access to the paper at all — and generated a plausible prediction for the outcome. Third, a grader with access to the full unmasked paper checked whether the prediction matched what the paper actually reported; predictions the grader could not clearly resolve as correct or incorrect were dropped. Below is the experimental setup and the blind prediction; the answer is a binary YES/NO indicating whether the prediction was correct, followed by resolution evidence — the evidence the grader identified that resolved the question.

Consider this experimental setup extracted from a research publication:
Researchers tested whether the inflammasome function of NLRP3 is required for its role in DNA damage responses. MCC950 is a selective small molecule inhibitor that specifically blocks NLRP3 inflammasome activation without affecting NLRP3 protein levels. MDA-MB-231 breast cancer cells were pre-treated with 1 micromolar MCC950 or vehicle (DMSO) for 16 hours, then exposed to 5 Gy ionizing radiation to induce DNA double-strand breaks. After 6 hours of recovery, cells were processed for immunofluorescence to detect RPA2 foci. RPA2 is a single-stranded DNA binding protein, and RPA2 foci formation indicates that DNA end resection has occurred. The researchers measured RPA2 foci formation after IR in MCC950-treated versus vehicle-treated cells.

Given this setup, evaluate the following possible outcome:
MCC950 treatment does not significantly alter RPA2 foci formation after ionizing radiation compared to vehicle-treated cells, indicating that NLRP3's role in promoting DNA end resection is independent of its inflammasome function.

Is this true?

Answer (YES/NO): YES